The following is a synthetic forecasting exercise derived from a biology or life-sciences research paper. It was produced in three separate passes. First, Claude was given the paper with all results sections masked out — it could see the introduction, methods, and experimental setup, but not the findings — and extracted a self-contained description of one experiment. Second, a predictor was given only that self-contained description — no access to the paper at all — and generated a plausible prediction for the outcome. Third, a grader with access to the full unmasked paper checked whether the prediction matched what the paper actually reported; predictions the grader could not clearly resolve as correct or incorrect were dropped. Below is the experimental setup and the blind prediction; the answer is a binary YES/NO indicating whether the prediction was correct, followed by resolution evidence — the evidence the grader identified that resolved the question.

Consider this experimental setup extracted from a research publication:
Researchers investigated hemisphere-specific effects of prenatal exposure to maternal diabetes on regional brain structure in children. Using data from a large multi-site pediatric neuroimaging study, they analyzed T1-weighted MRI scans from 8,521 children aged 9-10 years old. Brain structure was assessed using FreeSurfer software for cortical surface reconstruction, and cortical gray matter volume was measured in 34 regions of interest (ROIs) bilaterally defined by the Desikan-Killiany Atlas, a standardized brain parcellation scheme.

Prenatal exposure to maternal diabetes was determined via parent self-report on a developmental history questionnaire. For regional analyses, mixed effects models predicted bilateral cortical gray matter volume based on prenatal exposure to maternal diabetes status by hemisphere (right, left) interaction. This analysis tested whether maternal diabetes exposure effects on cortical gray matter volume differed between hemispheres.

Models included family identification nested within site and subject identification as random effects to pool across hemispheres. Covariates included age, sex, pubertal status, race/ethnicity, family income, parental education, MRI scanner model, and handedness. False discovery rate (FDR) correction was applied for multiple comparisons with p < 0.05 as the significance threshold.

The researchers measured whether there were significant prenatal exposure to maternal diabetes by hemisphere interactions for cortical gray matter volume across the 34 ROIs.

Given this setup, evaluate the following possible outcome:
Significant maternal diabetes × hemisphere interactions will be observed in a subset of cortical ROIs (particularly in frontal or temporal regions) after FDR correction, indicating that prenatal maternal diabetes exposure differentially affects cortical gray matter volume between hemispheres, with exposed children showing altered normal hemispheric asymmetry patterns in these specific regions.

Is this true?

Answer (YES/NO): NO